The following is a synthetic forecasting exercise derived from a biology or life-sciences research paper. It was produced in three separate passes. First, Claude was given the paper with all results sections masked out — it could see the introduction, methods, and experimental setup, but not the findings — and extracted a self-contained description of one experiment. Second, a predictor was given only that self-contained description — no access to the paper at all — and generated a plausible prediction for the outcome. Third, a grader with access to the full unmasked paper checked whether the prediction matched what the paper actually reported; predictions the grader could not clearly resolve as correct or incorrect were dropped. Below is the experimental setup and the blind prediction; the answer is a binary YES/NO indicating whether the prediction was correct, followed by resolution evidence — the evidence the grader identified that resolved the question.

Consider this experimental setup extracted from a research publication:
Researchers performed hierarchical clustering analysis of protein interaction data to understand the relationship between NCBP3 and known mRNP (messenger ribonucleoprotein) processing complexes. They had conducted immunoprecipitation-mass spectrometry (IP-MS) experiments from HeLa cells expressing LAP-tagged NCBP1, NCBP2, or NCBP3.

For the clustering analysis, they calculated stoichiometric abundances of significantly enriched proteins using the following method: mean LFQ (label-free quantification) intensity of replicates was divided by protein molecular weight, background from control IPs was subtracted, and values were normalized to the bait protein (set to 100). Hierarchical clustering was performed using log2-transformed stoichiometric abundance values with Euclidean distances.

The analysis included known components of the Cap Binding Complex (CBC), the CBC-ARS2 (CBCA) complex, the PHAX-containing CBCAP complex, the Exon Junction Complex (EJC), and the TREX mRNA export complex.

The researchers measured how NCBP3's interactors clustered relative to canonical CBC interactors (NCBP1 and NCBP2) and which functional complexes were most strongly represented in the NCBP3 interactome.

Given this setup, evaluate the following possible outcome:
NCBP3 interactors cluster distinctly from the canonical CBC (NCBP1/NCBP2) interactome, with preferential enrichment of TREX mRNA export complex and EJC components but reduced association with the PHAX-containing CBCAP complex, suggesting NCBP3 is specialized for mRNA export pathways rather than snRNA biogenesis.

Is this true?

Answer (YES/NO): YES